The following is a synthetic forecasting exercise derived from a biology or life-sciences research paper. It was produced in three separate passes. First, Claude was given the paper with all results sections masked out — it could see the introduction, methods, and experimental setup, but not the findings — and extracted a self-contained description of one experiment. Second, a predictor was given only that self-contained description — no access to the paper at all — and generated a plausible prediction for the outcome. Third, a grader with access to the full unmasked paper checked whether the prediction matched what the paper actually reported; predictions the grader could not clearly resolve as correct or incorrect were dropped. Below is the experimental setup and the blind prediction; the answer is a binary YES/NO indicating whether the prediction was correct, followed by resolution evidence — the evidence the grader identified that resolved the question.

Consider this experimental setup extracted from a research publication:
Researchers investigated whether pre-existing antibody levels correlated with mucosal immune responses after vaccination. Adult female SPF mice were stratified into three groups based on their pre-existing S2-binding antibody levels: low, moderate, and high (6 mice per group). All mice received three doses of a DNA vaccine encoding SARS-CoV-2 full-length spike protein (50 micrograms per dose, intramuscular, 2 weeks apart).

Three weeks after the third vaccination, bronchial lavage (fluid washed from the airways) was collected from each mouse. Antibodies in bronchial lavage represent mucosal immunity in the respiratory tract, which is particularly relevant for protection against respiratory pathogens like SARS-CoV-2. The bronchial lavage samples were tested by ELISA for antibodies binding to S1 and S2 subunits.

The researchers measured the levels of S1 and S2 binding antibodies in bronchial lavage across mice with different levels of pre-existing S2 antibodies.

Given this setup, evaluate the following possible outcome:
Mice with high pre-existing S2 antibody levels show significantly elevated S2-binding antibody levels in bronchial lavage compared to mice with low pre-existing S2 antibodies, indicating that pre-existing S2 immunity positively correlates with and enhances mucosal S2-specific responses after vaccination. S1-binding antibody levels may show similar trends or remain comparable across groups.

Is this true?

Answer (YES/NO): YES